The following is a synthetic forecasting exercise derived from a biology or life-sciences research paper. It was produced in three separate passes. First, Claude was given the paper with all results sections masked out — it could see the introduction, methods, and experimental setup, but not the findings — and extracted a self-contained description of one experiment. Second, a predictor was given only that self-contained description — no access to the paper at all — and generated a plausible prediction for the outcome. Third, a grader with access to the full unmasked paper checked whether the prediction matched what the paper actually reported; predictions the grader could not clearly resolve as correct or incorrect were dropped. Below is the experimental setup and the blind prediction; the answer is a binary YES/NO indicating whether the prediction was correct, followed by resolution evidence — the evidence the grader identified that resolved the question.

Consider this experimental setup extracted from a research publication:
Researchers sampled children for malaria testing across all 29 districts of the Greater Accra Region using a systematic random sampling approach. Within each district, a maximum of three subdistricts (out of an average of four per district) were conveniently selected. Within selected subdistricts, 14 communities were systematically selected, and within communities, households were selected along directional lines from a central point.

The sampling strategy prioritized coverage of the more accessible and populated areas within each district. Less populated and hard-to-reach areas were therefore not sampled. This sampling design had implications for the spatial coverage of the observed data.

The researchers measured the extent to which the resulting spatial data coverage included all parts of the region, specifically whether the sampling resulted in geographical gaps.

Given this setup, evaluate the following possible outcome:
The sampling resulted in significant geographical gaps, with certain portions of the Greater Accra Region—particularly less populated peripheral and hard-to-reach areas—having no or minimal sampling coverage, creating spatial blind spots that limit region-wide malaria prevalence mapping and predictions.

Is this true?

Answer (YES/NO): YES